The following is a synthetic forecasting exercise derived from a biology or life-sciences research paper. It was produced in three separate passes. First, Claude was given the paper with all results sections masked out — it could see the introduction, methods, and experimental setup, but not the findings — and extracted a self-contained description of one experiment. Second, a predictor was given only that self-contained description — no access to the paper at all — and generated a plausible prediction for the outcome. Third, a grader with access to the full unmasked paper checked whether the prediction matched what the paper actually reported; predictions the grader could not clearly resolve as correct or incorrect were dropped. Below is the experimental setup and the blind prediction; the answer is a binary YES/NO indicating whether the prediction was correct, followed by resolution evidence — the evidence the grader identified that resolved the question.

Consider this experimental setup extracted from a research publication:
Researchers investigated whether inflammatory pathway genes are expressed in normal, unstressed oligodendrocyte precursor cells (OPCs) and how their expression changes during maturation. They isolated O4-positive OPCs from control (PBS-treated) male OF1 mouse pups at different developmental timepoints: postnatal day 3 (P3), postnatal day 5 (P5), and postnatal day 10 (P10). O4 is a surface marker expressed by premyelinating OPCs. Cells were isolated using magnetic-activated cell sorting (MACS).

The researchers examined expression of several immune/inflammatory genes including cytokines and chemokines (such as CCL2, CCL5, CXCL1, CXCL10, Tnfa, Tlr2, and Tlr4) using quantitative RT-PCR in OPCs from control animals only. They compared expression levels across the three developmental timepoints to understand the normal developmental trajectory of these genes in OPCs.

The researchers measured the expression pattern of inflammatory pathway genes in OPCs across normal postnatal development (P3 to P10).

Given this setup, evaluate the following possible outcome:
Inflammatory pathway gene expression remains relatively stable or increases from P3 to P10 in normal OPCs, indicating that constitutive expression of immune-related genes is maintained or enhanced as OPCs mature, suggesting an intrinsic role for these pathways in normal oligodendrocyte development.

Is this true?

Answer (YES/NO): NO